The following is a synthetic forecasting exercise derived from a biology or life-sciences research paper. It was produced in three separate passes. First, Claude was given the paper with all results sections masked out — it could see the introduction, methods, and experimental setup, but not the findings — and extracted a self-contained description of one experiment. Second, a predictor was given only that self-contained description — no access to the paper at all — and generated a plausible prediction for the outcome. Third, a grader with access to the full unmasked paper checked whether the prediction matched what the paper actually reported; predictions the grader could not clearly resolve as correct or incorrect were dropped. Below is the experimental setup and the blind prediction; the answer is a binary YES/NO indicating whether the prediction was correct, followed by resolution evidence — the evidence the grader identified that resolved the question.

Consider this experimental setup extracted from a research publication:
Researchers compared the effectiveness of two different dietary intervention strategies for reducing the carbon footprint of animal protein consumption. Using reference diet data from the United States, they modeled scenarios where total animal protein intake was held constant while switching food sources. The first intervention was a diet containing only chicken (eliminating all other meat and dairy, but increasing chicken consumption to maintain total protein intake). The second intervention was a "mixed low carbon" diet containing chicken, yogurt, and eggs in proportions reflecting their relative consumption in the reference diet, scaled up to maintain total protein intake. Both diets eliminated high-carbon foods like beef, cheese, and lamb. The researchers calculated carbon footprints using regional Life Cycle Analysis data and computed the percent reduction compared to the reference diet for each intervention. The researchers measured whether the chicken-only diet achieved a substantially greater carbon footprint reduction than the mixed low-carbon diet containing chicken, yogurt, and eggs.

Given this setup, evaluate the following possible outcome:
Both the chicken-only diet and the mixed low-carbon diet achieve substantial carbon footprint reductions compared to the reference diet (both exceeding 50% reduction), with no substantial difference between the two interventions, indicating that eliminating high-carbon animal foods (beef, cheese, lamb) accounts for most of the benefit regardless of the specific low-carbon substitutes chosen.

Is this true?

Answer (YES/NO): YES